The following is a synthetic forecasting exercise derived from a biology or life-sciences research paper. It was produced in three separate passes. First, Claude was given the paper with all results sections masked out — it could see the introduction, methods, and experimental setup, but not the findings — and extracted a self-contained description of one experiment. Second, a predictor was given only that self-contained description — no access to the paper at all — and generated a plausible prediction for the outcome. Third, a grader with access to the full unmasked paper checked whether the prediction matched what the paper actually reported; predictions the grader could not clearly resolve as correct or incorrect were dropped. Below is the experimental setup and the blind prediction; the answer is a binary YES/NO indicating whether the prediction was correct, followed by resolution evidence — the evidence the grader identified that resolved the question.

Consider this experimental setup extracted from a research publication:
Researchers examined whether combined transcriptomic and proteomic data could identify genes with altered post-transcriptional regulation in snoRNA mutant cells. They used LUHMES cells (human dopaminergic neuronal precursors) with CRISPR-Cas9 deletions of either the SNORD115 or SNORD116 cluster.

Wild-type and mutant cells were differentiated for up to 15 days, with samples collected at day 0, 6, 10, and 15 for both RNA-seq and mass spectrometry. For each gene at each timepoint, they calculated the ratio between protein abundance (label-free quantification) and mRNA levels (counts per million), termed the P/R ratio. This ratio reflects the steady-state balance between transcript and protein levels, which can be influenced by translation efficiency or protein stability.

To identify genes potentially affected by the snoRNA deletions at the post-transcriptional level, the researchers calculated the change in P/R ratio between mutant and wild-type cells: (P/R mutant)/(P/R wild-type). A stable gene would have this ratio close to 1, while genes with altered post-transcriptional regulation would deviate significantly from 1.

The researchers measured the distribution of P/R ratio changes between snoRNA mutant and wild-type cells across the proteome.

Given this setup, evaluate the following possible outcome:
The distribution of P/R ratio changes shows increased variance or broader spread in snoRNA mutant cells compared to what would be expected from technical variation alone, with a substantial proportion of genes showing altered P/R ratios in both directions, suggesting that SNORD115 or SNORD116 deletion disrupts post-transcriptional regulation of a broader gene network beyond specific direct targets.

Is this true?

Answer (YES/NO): NO